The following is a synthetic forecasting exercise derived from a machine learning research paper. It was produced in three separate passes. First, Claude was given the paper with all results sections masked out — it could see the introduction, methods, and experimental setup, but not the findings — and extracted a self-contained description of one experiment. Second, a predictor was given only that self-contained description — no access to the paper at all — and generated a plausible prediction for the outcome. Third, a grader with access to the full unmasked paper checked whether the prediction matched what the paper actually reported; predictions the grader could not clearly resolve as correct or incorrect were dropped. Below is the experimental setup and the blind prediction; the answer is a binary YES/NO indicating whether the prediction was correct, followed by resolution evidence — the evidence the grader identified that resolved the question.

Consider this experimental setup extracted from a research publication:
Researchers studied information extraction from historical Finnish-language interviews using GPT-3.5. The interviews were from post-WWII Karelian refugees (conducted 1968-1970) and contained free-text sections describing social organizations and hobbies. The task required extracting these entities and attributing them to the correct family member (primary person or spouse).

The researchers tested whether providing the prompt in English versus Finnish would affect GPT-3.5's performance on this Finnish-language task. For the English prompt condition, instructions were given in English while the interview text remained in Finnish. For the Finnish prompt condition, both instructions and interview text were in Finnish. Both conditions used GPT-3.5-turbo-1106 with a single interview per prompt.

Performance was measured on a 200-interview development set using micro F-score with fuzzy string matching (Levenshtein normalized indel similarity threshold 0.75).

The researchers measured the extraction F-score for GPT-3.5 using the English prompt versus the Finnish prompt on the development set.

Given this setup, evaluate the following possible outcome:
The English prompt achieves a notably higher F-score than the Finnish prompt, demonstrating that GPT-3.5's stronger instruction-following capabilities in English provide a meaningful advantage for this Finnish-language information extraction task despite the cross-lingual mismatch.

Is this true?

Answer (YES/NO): YES